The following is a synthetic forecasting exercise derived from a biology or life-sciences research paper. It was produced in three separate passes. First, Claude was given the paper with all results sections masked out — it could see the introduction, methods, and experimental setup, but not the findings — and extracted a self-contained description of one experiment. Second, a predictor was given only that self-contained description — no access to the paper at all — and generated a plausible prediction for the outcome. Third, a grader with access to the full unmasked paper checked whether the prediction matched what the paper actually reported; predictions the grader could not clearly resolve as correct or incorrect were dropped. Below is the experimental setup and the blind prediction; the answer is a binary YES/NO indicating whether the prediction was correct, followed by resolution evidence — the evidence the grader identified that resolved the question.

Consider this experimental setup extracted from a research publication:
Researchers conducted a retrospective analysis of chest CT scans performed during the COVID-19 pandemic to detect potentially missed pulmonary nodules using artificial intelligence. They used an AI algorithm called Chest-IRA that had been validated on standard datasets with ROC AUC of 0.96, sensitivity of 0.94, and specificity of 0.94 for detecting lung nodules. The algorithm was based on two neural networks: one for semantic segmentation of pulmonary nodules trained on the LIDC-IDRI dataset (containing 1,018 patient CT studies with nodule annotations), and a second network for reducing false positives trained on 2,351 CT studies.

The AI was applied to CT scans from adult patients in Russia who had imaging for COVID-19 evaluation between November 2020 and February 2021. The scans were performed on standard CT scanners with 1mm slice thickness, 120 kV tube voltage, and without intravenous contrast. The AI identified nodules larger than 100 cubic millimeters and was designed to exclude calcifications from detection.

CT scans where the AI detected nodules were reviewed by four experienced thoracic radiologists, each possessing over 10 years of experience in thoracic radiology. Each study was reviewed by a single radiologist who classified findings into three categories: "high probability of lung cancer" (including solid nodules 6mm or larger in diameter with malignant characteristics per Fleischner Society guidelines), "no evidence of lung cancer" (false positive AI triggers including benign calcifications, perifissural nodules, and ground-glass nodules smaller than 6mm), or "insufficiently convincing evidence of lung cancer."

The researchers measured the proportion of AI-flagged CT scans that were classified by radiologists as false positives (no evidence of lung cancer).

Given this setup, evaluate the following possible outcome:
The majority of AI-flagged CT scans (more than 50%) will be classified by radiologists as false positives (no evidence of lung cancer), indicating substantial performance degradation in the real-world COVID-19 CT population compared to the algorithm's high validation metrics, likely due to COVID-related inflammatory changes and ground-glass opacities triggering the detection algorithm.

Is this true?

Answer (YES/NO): NO